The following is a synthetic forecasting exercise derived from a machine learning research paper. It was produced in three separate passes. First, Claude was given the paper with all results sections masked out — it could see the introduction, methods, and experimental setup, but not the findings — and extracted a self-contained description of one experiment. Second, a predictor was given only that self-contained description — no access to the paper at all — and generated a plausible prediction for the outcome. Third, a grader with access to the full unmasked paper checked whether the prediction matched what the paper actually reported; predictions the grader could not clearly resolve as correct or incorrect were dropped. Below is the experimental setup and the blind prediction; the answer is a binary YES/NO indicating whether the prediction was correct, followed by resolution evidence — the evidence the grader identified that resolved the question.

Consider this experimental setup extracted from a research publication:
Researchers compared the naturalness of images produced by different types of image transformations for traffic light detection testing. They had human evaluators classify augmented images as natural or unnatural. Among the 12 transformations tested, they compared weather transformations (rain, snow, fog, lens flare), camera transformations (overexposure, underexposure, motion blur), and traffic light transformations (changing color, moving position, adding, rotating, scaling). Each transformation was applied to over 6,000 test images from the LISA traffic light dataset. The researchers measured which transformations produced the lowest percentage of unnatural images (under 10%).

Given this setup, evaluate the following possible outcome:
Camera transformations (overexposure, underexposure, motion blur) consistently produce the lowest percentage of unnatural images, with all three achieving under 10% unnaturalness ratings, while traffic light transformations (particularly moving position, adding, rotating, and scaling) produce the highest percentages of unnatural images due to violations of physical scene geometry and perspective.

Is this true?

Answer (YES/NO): NO